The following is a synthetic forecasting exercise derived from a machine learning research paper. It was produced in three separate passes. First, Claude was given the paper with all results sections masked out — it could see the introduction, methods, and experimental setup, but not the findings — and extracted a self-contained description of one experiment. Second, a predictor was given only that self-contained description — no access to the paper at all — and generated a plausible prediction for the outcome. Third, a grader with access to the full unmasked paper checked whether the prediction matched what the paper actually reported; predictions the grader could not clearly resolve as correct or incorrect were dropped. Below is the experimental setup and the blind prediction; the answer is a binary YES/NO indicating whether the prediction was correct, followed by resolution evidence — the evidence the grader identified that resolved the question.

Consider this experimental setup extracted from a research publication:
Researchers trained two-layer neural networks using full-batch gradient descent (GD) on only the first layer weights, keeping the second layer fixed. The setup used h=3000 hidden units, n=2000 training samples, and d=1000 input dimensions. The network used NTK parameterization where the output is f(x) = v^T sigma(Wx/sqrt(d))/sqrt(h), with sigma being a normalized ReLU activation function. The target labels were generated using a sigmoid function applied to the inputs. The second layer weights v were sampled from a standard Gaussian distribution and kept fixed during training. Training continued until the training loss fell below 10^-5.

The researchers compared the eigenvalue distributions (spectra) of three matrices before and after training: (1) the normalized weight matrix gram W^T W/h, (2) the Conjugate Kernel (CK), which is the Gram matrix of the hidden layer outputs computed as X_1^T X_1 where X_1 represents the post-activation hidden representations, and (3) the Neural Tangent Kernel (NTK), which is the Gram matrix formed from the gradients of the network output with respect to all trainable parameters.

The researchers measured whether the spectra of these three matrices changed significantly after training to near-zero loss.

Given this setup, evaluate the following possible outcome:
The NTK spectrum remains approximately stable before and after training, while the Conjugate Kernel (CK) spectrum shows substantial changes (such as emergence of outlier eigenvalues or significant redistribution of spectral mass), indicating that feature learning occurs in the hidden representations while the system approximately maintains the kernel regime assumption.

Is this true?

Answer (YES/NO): NO